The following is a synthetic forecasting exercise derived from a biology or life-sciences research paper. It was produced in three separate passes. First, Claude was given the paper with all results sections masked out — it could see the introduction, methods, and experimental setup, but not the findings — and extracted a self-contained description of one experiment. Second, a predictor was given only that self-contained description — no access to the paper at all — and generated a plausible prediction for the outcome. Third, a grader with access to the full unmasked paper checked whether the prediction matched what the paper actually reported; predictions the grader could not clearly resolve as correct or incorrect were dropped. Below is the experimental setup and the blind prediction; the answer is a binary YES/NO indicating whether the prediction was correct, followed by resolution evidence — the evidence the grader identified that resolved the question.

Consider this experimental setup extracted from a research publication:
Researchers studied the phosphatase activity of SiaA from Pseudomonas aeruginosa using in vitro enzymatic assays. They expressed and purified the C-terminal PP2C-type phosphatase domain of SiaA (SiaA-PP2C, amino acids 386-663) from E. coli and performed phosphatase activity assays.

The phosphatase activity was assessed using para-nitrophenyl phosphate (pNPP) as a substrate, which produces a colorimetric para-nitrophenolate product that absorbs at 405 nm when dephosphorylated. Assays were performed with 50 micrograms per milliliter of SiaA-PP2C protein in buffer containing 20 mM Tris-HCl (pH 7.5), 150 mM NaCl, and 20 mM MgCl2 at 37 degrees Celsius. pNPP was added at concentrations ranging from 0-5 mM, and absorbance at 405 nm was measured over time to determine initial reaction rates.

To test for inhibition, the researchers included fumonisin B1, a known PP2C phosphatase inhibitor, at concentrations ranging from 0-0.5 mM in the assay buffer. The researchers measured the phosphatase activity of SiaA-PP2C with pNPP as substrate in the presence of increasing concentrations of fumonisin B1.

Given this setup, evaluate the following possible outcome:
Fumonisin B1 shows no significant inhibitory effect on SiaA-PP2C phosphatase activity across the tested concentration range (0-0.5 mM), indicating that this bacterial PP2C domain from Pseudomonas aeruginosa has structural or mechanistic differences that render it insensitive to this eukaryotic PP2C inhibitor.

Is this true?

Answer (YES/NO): NO